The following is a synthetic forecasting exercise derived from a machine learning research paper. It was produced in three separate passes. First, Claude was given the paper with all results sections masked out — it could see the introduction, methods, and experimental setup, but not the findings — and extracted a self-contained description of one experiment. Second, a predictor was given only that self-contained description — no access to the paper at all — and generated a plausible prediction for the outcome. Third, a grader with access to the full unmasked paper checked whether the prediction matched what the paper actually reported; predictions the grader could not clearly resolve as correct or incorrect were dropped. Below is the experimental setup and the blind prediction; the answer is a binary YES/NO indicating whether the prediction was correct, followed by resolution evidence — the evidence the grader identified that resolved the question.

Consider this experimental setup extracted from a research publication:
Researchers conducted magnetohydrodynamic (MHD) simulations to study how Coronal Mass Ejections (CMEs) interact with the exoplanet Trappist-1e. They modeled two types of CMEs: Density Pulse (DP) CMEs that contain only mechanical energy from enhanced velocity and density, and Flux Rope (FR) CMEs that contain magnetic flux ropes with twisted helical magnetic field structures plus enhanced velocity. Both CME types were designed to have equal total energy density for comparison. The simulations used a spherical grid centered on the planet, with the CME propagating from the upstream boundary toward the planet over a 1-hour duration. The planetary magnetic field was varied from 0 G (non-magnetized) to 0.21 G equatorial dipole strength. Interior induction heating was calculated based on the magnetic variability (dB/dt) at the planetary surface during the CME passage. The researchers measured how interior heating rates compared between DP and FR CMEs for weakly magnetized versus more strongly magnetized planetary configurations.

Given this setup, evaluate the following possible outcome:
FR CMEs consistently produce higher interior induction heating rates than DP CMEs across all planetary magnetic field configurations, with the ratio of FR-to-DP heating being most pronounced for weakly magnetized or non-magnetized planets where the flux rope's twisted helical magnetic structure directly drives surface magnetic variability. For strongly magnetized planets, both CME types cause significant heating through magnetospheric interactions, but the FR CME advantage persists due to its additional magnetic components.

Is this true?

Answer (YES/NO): NO